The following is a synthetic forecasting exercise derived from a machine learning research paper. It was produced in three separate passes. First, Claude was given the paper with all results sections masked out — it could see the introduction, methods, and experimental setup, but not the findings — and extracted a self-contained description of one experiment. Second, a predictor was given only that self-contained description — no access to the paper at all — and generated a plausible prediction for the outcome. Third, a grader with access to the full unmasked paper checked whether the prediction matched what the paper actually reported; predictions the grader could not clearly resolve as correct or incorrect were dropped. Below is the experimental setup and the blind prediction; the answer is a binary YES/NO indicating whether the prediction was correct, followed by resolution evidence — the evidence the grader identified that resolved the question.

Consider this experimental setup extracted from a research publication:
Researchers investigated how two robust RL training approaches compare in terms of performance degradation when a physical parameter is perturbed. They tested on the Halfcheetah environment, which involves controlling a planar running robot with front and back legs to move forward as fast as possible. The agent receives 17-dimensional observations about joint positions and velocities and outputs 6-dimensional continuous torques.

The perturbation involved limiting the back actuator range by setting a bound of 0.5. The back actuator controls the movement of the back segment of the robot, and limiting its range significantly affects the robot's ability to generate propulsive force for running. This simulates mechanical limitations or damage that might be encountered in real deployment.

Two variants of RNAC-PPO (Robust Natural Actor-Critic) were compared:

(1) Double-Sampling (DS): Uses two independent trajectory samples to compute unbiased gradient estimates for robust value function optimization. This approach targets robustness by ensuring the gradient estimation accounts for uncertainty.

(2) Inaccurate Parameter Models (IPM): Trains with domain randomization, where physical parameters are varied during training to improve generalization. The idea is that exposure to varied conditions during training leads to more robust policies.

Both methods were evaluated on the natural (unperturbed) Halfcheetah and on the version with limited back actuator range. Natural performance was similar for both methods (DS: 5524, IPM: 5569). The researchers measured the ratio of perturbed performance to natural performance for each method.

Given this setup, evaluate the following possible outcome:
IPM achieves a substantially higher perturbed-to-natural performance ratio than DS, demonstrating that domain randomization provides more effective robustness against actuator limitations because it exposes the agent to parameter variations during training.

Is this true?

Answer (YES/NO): YES